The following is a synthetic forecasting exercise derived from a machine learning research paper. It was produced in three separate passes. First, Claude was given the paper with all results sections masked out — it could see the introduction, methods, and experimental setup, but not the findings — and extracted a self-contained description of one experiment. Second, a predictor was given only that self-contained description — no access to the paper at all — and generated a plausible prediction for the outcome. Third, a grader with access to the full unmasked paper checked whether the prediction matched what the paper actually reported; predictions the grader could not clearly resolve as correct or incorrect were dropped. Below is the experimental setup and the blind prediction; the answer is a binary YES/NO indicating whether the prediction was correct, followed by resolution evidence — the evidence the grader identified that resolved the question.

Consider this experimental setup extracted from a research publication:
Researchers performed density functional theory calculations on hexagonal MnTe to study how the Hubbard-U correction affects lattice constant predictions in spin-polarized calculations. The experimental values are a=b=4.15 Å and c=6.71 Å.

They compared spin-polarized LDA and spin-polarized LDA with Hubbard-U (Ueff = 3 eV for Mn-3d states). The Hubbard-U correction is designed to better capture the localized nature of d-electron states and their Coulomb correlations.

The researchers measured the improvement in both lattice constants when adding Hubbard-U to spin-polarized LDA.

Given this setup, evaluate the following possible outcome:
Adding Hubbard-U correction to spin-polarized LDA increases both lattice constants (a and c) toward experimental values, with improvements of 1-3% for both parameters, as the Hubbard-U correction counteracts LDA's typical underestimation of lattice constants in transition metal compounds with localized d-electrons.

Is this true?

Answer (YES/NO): NO